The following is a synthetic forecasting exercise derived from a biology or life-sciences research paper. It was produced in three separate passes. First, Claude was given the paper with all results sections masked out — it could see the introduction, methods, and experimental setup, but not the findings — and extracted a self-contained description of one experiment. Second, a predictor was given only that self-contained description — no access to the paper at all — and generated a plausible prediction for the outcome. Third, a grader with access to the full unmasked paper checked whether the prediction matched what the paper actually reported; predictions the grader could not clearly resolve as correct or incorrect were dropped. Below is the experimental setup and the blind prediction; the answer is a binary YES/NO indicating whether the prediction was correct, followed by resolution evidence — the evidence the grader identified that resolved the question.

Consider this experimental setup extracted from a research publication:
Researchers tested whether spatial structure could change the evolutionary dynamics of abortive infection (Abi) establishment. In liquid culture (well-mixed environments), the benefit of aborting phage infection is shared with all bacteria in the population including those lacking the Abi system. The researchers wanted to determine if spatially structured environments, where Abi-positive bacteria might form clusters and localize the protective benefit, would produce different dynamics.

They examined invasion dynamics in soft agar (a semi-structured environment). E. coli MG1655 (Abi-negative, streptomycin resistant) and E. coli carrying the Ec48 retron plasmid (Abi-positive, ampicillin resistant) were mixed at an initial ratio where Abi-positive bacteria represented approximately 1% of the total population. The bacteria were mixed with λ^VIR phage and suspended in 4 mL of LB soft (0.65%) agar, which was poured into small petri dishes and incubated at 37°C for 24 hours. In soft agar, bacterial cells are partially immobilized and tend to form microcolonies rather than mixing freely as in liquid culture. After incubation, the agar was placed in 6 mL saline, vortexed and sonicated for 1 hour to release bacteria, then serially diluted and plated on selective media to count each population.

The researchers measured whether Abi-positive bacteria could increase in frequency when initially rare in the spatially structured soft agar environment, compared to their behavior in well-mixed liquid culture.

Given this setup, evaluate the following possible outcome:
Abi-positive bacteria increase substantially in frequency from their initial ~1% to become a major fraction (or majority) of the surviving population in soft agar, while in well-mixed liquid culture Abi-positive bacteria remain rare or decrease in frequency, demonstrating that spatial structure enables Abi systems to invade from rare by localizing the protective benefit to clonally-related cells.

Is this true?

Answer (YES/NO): NO